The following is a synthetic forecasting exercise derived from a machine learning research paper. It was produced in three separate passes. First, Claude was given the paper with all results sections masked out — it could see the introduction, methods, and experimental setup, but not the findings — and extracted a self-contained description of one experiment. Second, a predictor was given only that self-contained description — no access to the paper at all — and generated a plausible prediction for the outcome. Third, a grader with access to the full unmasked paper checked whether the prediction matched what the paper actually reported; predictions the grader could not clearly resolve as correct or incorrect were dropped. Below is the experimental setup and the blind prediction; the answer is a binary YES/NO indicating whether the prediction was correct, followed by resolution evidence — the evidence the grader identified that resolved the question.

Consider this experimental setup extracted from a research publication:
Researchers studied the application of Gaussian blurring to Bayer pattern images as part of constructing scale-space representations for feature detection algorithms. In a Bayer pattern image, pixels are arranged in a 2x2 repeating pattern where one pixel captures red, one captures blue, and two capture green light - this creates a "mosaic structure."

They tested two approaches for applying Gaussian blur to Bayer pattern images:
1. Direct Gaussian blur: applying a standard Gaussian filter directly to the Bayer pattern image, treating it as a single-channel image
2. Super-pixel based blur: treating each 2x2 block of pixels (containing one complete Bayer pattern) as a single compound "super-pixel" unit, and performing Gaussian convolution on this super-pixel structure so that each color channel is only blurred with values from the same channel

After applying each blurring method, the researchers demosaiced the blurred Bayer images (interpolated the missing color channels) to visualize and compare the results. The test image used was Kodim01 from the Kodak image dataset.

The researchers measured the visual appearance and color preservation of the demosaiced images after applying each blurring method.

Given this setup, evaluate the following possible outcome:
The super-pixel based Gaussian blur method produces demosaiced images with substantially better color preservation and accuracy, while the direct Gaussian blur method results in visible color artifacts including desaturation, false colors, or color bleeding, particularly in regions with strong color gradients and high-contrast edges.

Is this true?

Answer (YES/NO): NO